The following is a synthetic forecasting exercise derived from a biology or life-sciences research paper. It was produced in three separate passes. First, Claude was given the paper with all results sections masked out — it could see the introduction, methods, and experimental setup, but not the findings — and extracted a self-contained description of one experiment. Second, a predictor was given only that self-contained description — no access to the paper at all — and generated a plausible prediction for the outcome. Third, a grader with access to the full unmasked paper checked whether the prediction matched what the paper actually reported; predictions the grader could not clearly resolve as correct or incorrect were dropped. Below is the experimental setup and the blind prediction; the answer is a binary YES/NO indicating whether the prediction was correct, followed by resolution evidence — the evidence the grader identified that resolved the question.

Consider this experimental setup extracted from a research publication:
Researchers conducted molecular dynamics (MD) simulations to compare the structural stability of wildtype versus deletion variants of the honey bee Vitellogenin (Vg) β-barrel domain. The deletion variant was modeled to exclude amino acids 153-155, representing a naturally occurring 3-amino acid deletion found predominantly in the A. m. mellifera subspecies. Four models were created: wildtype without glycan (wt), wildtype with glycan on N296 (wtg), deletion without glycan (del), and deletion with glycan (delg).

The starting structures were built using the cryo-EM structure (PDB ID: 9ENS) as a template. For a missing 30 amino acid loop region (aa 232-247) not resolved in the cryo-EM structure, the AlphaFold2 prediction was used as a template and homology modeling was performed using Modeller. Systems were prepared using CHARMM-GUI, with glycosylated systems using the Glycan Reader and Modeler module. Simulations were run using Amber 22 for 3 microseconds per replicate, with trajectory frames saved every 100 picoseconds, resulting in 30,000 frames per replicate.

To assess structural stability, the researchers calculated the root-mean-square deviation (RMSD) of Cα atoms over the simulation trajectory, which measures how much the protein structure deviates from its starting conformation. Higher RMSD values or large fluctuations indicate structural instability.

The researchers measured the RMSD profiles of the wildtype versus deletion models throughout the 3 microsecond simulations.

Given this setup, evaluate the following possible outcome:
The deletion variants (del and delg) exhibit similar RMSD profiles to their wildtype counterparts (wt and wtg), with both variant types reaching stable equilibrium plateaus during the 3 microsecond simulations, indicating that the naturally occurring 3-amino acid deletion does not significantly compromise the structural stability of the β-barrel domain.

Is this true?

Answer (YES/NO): YES